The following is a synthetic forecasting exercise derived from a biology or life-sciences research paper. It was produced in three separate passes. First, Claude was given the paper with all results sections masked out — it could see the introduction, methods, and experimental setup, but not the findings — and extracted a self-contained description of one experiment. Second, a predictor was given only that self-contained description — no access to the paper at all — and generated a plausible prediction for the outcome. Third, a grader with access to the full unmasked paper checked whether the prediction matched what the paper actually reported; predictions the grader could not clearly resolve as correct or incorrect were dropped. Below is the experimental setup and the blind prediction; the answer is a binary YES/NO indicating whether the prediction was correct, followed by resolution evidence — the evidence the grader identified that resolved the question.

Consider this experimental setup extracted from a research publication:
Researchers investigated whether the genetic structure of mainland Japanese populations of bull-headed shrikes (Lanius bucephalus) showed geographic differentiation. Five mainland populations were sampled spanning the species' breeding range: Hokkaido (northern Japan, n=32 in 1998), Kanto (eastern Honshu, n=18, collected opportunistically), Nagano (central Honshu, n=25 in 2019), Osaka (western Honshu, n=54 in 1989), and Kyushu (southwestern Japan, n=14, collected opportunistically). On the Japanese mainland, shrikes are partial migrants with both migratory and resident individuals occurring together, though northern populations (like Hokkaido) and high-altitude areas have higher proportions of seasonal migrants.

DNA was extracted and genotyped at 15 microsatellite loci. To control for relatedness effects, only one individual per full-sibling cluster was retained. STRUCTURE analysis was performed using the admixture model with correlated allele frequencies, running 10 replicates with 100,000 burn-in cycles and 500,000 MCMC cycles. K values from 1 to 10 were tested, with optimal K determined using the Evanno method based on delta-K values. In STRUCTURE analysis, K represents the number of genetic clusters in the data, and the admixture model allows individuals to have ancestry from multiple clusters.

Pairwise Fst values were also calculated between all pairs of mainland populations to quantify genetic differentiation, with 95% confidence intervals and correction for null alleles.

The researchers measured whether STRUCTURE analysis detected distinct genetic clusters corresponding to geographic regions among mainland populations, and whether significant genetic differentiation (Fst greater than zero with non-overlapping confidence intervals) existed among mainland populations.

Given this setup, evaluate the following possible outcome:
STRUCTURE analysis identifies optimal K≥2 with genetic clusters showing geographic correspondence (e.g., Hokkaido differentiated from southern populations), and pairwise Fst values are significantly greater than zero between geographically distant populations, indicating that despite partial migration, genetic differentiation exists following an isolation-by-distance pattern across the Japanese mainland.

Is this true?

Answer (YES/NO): NO